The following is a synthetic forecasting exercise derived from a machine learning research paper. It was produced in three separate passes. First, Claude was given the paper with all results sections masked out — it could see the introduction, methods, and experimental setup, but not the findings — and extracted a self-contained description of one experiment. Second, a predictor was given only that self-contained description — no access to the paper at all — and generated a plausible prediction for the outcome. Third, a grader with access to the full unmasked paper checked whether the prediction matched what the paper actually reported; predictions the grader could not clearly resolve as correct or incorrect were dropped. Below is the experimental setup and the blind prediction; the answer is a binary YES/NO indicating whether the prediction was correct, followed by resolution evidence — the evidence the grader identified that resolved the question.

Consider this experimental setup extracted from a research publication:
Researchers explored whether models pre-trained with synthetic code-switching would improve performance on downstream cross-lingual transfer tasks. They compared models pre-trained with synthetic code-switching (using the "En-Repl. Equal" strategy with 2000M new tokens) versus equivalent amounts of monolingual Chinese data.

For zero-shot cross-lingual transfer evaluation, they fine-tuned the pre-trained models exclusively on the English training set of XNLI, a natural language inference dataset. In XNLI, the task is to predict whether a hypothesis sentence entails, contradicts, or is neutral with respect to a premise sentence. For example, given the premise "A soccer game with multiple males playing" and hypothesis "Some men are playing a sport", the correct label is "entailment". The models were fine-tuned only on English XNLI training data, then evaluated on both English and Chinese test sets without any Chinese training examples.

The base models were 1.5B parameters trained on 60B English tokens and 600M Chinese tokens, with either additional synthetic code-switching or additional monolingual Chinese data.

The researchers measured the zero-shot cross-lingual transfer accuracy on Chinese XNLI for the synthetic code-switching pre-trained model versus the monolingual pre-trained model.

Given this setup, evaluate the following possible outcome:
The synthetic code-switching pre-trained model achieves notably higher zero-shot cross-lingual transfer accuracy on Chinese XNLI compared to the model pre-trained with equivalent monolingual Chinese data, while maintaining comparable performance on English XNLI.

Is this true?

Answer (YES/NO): YES